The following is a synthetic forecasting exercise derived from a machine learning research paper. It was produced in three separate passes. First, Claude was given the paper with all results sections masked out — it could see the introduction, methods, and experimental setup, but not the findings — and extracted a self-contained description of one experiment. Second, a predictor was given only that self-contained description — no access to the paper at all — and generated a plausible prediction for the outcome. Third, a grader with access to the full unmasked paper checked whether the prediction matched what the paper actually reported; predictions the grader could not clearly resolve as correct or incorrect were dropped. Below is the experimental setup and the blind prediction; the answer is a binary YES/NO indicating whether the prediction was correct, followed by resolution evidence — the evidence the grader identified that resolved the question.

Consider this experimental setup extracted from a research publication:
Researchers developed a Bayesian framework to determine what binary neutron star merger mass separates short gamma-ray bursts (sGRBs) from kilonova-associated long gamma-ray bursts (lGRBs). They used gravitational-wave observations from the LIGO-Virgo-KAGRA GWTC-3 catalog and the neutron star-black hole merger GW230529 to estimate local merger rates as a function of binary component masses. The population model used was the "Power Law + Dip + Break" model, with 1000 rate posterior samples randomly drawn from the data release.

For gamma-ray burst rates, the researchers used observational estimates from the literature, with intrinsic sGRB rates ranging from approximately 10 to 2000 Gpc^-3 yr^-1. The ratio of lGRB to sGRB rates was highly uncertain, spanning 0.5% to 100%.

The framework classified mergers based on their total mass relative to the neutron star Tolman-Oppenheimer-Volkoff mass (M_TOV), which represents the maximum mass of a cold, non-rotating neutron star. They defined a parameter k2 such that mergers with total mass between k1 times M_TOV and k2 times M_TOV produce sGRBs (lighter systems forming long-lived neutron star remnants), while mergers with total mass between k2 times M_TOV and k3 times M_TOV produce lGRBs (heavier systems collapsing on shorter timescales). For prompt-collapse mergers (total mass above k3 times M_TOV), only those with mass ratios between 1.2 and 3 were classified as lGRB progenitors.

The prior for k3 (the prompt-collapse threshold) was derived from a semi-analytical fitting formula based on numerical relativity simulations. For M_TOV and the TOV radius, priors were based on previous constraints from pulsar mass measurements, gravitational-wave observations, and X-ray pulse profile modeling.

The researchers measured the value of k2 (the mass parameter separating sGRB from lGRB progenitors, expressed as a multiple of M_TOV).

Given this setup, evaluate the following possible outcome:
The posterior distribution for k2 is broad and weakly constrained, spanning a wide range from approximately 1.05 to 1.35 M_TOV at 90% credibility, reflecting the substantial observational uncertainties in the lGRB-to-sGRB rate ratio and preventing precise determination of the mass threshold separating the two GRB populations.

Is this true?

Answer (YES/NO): NO